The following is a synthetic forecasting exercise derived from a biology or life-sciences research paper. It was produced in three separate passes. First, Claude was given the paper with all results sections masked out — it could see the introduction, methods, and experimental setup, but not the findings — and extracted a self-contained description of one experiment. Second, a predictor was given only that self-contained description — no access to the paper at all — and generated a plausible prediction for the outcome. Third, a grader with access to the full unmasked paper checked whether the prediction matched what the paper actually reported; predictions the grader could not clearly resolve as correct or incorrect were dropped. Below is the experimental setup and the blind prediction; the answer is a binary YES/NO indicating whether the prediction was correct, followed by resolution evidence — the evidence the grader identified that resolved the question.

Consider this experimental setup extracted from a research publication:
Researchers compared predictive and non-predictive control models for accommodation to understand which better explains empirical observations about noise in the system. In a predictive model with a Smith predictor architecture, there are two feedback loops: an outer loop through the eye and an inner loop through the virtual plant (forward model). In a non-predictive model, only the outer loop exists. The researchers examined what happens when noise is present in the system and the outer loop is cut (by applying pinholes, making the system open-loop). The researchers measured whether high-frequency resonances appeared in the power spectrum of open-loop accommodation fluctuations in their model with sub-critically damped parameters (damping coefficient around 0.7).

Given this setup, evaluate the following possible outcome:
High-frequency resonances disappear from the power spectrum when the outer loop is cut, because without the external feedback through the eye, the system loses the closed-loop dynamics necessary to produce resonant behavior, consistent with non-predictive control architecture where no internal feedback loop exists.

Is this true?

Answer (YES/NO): NO